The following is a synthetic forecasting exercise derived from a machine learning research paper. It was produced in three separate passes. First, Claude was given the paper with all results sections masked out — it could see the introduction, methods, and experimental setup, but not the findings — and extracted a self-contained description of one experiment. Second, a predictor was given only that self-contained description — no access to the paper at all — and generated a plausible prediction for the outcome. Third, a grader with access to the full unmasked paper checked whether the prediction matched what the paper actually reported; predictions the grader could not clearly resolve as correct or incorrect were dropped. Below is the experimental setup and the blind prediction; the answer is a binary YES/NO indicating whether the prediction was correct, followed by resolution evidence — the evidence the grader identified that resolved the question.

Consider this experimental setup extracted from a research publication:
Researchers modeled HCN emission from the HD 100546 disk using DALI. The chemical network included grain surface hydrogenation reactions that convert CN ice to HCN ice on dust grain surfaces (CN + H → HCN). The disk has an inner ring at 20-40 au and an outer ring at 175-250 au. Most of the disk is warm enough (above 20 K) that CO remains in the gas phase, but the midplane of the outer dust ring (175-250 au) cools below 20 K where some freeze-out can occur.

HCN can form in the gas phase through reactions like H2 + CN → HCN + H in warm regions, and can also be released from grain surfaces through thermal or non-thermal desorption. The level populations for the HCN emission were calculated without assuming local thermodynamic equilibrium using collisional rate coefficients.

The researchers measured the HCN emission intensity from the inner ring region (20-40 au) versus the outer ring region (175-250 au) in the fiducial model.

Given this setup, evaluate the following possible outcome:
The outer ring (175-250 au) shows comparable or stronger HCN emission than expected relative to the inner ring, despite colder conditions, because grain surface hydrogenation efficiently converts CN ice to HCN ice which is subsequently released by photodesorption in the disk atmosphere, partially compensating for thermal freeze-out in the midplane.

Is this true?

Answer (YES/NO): NO